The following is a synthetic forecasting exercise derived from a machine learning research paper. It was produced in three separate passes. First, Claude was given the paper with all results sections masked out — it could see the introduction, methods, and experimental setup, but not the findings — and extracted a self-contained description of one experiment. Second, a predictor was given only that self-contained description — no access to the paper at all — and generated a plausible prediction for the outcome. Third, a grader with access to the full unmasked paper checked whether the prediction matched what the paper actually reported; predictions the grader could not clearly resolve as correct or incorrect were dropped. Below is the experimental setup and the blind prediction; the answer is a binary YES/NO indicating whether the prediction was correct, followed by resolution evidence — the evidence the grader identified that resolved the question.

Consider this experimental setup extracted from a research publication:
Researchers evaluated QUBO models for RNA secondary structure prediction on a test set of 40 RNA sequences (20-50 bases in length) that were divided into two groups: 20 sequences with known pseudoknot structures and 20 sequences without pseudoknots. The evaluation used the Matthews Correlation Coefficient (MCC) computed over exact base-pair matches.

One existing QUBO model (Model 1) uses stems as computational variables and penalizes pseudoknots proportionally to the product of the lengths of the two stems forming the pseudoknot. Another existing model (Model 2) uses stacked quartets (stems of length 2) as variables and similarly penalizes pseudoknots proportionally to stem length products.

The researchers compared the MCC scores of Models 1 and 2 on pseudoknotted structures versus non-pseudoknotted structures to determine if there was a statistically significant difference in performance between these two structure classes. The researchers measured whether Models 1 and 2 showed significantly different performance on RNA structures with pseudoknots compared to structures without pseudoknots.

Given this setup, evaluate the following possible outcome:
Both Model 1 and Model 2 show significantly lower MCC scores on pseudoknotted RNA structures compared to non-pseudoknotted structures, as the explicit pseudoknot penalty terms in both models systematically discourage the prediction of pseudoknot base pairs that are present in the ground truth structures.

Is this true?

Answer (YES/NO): NO